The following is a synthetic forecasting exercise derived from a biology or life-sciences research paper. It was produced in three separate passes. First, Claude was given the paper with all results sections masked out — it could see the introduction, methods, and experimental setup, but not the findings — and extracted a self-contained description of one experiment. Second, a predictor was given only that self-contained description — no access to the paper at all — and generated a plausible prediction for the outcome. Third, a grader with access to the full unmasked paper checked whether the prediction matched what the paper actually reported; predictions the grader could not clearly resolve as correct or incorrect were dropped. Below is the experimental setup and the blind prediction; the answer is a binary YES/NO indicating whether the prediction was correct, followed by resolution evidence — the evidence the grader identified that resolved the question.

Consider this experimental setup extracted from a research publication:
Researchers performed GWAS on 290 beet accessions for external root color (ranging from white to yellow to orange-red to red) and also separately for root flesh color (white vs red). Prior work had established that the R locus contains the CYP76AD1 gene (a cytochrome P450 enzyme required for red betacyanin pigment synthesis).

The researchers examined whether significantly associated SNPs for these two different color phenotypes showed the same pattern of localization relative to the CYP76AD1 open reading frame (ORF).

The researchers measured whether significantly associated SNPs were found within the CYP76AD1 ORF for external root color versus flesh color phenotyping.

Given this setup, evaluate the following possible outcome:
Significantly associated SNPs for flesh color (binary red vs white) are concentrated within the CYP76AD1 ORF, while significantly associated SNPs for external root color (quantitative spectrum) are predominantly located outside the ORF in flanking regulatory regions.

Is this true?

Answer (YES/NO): NO